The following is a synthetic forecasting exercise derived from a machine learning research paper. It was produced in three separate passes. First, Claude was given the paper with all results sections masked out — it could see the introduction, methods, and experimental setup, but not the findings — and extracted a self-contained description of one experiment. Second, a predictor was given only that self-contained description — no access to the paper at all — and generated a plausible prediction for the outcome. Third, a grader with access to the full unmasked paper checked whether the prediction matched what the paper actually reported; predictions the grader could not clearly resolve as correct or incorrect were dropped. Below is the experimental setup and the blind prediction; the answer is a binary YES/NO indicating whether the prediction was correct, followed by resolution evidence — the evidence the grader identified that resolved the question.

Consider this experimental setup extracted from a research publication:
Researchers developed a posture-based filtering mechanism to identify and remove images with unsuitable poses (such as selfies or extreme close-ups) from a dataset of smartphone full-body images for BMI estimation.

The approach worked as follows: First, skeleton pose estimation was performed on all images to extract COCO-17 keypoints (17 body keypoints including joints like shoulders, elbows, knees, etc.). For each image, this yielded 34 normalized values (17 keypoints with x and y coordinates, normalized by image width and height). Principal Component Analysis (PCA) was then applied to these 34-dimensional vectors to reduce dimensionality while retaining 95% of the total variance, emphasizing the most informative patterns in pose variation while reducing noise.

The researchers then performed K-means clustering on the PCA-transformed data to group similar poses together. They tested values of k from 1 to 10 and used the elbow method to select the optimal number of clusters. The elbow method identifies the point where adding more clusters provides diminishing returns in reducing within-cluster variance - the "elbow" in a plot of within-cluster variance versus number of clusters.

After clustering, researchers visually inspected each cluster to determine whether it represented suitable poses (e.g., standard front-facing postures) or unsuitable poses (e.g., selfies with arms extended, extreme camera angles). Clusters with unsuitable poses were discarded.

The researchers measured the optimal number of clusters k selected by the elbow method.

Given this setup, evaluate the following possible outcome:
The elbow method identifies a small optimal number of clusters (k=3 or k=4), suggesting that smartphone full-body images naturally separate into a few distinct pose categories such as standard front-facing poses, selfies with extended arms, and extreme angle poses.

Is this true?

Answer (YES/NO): YES